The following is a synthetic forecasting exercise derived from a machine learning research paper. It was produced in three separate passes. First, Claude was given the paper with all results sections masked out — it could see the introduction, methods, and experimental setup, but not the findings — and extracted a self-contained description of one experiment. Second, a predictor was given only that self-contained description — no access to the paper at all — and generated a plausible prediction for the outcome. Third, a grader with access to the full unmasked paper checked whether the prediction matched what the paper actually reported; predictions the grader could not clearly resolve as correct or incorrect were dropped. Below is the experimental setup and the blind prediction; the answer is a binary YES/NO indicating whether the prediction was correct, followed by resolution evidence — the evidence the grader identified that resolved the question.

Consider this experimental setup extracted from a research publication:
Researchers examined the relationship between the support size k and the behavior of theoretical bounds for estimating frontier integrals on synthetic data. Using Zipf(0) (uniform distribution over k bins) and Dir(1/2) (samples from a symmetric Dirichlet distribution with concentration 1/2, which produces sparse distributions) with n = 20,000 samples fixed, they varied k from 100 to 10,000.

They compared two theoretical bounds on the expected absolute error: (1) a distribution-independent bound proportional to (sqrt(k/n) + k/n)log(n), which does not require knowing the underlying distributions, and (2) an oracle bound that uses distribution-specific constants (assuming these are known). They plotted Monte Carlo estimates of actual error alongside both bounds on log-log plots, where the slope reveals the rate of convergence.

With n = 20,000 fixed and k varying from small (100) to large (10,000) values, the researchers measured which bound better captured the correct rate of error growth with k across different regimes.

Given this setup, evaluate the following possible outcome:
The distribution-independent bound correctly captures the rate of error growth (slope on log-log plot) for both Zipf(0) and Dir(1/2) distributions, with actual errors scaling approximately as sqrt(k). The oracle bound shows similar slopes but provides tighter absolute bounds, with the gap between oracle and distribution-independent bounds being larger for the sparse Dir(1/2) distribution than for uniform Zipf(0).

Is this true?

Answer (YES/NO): NO